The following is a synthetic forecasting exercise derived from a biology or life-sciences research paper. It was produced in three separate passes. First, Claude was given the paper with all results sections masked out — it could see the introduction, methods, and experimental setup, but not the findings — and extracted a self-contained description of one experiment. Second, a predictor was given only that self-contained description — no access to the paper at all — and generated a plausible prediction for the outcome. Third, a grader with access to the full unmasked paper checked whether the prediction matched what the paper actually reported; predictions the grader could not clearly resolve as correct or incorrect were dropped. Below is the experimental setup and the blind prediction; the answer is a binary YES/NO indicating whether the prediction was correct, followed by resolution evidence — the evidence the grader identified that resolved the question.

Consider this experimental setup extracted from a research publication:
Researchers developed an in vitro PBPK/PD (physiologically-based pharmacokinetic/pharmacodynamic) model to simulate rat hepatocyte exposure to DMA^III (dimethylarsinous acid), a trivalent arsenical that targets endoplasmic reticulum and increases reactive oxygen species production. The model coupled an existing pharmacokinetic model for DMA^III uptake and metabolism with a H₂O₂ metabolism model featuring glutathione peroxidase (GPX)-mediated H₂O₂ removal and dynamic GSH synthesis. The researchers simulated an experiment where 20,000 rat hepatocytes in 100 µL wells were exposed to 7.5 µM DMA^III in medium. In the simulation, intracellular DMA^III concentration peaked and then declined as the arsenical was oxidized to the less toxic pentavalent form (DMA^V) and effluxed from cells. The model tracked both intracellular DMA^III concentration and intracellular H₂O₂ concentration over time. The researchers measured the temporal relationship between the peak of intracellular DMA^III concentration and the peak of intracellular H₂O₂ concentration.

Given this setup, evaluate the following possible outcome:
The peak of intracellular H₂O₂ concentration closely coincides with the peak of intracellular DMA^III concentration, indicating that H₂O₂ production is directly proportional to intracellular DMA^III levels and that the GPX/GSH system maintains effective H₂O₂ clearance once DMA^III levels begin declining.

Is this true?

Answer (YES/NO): NO